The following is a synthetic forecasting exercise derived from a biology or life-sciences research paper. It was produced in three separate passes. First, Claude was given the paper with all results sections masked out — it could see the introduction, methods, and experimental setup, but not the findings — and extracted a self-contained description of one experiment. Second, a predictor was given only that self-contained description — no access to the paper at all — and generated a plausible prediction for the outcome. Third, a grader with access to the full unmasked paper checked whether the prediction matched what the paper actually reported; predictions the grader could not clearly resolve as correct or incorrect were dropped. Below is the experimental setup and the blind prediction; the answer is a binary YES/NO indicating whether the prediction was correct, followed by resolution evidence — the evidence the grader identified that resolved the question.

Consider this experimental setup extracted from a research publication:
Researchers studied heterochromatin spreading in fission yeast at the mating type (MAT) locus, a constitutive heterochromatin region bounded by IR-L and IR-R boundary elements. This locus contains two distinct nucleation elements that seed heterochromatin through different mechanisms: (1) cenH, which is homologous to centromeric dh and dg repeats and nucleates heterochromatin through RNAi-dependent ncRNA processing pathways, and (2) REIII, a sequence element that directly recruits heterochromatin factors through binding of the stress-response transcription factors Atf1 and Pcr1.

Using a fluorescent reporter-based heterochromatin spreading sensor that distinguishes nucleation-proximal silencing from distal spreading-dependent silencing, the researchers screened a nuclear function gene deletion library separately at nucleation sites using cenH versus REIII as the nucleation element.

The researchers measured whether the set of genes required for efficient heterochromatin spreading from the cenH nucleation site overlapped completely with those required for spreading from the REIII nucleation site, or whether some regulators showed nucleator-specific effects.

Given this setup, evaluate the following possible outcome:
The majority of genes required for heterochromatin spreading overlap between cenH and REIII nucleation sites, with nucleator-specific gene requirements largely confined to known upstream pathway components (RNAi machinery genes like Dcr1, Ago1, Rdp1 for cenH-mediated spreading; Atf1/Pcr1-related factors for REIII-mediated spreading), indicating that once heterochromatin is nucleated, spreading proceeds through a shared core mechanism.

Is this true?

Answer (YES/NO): NO